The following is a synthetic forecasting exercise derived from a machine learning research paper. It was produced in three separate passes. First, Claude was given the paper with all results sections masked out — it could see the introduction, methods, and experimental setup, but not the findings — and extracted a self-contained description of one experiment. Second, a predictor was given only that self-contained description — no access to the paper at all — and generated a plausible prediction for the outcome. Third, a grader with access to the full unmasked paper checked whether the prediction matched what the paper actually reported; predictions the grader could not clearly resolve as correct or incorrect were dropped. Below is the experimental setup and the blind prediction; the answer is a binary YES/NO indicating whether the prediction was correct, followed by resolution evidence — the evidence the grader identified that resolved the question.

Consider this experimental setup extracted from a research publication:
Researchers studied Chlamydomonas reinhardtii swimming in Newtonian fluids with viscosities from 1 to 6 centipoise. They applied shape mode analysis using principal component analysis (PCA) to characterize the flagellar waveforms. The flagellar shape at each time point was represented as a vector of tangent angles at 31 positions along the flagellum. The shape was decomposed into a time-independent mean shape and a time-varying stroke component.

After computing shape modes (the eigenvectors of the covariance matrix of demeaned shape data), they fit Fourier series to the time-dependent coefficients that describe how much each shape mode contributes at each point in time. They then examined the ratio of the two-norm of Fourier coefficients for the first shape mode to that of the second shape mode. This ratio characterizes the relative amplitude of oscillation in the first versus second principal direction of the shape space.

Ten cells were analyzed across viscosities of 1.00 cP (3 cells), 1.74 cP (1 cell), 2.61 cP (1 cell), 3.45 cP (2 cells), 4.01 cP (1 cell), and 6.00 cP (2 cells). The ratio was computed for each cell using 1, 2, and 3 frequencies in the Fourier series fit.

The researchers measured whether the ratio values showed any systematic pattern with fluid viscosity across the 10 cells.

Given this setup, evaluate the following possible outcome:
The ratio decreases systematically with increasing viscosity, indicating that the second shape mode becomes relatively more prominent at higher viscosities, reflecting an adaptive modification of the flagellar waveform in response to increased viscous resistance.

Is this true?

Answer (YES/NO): NO